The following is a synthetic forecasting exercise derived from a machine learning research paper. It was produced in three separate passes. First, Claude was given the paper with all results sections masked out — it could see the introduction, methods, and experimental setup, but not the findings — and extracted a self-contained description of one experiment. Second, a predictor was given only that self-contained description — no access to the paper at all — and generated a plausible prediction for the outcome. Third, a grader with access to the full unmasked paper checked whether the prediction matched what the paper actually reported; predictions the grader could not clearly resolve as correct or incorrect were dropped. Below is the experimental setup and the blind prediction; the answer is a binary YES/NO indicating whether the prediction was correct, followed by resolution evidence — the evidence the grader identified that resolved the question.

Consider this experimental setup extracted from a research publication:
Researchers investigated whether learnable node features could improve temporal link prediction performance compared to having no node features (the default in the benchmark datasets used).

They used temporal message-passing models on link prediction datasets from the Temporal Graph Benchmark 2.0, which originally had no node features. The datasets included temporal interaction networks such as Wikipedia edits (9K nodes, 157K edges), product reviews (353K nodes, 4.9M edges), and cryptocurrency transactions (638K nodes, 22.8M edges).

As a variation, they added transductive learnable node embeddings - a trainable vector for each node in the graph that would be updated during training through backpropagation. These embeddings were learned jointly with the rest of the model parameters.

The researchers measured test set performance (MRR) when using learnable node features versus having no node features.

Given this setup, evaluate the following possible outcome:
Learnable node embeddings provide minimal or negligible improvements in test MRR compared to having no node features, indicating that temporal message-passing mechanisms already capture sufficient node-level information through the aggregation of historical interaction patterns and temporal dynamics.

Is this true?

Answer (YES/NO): NO